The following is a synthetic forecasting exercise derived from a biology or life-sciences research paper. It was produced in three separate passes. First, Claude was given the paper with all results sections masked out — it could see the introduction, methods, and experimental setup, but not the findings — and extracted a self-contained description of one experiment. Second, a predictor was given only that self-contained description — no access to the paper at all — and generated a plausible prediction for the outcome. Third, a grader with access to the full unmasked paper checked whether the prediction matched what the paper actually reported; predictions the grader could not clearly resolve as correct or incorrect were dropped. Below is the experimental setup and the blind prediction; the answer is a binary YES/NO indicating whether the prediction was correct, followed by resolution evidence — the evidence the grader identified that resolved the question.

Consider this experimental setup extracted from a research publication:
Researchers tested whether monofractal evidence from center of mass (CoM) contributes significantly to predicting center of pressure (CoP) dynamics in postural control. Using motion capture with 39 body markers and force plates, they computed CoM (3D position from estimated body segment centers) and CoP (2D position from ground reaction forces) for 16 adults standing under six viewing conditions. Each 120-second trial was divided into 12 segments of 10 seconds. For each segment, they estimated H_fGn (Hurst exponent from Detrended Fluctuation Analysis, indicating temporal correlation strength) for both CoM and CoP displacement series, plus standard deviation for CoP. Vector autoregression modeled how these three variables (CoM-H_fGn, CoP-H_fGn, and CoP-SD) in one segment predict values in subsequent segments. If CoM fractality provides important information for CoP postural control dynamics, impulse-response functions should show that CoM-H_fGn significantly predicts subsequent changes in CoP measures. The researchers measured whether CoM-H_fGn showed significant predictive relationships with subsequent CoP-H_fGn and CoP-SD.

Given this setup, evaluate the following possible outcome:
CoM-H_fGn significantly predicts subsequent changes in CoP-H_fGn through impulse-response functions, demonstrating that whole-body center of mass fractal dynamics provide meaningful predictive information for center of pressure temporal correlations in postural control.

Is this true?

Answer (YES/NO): NO